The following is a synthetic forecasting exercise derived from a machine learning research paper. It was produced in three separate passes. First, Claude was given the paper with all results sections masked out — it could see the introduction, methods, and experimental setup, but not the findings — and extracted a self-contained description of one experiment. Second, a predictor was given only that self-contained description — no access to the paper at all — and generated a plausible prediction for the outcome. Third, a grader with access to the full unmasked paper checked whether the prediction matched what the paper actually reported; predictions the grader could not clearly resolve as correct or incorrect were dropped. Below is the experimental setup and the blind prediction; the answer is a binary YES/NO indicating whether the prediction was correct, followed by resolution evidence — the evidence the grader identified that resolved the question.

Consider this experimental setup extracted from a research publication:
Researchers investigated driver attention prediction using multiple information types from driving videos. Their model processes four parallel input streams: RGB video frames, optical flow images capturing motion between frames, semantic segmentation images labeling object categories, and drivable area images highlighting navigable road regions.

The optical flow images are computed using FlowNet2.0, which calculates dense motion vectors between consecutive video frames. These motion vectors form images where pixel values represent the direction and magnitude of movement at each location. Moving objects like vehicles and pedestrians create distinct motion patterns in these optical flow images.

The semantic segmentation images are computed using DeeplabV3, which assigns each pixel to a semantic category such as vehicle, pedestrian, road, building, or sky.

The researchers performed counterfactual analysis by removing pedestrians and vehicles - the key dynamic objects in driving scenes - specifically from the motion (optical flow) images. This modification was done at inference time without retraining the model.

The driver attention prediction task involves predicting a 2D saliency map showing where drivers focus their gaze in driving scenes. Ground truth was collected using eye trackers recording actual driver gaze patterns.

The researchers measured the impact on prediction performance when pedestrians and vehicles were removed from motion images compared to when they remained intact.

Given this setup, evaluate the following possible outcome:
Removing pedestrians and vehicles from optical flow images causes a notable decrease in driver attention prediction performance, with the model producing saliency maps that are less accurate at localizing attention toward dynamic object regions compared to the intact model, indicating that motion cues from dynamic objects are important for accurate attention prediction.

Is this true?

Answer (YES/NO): NO